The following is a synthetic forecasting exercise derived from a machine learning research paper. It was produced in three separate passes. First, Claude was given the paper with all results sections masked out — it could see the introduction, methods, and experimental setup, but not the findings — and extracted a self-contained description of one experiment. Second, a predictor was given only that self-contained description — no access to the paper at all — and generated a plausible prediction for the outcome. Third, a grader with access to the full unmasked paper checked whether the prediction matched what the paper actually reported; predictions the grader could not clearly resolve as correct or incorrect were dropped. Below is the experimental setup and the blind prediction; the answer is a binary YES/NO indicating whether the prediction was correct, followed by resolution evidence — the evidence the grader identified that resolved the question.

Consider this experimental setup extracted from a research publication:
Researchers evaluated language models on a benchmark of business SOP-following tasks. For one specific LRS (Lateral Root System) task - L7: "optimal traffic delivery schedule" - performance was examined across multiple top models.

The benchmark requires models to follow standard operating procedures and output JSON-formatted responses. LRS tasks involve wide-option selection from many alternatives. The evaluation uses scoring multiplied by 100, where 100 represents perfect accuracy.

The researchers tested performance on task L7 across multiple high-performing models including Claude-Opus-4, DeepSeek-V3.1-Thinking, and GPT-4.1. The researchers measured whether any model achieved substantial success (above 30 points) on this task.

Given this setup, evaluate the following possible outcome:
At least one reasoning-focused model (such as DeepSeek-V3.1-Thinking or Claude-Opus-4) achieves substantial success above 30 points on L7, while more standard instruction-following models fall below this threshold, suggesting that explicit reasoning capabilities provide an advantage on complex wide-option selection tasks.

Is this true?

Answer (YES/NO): NO